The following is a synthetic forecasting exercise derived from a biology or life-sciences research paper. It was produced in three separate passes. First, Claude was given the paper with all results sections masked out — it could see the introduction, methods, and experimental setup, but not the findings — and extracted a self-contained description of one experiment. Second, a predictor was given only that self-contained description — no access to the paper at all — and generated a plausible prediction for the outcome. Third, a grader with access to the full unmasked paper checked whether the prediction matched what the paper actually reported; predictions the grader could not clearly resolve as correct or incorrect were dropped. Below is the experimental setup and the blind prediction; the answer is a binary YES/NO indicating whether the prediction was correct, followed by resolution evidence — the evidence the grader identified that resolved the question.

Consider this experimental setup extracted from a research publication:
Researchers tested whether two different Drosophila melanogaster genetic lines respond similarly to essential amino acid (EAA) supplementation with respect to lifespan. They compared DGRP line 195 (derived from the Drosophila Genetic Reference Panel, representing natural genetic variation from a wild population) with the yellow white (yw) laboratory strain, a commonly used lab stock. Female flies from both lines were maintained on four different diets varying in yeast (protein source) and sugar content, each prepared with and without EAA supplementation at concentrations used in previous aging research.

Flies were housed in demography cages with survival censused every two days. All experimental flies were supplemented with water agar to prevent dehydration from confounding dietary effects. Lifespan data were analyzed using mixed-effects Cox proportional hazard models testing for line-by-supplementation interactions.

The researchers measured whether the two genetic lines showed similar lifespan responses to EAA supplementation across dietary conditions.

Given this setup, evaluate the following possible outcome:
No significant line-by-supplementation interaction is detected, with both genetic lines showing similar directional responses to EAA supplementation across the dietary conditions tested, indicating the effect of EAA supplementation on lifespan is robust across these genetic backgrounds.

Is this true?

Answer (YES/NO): NO